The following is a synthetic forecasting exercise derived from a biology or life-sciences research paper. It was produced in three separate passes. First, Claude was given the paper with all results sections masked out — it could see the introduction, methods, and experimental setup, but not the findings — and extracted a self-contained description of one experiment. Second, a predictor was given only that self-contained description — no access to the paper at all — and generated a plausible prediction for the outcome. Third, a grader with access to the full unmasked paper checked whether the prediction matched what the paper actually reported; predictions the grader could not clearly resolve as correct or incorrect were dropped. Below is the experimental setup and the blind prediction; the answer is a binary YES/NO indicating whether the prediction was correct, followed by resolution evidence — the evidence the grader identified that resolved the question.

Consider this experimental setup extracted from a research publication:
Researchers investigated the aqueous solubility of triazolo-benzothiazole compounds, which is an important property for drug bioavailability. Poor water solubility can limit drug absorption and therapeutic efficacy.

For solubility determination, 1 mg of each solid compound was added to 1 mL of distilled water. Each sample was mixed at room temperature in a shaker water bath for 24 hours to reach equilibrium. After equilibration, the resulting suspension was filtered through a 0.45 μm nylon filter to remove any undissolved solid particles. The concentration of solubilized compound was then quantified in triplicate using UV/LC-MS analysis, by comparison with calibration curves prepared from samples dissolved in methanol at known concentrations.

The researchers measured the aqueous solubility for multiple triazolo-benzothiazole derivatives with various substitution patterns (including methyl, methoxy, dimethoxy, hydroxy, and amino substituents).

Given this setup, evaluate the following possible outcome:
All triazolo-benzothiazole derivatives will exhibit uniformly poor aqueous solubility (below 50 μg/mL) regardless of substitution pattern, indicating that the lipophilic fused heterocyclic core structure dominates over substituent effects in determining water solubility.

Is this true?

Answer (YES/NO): NO